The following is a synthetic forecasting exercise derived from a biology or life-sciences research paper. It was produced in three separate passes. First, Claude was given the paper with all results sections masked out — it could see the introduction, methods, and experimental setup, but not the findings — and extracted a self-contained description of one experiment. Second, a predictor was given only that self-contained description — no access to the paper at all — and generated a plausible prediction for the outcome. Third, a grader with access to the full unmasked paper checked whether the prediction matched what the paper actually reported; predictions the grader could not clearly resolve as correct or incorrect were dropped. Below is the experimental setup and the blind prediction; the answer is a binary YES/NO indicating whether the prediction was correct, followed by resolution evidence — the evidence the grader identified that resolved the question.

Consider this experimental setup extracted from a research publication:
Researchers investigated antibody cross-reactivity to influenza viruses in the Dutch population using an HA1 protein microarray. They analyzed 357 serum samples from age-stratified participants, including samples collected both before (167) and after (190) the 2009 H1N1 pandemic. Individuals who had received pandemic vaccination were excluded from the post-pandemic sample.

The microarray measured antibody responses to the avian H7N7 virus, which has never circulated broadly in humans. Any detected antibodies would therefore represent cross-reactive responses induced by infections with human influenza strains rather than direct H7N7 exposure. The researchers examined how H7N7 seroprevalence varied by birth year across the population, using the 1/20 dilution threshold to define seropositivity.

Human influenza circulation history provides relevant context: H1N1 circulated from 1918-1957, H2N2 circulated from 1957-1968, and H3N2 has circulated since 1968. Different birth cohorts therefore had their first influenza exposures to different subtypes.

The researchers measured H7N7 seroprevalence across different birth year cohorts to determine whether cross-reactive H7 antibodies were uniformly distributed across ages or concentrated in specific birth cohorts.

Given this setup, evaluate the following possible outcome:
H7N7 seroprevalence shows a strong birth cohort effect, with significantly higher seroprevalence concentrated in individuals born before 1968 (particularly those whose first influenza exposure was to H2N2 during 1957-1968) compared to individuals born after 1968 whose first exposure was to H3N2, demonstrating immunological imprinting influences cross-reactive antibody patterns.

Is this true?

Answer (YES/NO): NO